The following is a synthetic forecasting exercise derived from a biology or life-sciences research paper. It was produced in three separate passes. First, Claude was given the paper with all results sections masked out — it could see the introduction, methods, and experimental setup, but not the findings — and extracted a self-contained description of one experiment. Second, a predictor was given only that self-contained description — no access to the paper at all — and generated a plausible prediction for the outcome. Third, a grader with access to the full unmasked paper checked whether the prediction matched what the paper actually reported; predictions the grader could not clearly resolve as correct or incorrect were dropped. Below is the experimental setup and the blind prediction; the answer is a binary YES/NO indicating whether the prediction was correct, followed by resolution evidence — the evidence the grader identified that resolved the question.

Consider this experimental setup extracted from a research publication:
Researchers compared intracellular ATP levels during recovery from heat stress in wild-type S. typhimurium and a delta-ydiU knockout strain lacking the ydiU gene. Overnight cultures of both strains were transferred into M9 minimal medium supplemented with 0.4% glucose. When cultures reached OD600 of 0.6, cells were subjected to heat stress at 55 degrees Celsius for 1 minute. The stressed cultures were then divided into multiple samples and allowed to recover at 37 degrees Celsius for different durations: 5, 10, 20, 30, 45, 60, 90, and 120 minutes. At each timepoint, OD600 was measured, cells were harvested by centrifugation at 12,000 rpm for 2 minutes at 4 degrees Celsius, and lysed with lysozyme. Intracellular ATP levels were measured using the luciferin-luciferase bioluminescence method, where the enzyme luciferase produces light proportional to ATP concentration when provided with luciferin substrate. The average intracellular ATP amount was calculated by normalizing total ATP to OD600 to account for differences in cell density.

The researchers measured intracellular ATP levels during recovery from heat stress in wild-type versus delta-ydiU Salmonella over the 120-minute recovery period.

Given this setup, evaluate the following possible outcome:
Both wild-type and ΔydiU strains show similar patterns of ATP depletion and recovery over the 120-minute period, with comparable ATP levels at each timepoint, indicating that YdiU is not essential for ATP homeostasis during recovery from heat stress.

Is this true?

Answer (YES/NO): NO